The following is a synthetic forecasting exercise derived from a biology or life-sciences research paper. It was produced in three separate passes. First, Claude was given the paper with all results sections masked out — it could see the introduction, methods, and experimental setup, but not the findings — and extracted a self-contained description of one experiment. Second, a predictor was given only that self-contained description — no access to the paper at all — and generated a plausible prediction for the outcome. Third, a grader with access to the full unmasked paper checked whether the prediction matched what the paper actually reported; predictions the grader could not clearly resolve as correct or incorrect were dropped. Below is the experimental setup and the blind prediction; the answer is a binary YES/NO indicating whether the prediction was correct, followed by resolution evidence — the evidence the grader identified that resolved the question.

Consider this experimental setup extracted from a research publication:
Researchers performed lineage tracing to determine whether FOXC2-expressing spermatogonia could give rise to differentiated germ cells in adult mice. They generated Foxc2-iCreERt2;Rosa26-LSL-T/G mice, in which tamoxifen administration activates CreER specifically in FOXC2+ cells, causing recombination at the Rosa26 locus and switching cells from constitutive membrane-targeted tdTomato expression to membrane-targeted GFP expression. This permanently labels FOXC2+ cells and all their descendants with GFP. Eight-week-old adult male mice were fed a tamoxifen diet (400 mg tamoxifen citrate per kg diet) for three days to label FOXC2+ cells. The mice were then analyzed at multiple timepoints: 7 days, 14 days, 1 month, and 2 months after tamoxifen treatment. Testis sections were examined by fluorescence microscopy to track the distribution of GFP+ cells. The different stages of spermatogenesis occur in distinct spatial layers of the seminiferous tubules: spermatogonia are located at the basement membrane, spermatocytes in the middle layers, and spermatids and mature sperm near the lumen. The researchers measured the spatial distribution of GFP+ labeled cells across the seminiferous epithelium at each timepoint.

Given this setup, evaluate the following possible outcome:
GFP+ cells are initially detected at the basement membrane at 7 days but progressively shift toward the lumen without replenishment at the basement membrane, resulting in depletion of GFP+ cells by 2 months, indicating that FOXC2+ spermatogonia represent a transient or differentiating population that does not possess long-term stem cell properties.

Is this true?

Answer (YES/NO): NO